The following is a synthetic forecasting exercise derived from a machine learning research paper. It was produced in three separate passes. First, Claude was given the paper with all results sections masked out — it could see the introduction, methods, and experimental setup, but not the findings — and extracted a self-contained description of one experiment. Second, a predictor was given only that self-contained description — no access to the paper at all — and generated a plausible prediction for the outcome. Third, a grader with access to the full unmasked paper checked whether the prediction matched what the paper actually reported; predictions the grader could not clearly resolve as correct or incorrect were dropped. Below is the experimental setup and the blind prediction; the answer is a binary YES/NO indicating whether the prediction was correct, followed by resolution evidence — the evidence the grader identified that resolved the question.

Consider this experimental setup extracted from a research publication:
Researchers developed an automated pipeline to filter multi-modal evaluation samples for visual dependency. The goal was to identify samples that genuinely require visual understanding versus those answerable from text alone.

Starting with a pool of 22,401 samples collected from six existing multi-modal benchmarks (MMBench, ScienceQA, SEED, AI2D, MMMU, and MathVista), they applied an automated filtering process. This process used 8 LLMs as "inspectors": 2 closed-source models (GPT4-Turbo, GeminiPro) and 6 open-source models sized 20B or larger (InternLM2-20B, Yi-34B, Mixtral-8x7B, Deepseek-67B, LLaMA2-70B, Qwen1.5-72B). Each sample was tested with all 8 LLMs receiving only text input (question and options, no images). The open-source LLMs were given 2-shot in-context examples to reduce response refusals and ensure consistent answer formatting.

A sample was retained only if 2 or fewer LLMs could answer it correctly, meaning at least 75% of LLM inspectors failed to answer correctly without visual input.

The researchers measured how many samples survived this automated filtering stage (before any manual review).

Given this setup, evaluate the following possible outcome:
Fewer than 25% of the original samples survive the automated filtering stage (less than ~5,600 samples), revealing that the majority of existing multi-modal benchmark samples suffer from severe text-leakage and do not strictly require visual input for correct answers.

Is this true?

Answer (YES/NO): NO